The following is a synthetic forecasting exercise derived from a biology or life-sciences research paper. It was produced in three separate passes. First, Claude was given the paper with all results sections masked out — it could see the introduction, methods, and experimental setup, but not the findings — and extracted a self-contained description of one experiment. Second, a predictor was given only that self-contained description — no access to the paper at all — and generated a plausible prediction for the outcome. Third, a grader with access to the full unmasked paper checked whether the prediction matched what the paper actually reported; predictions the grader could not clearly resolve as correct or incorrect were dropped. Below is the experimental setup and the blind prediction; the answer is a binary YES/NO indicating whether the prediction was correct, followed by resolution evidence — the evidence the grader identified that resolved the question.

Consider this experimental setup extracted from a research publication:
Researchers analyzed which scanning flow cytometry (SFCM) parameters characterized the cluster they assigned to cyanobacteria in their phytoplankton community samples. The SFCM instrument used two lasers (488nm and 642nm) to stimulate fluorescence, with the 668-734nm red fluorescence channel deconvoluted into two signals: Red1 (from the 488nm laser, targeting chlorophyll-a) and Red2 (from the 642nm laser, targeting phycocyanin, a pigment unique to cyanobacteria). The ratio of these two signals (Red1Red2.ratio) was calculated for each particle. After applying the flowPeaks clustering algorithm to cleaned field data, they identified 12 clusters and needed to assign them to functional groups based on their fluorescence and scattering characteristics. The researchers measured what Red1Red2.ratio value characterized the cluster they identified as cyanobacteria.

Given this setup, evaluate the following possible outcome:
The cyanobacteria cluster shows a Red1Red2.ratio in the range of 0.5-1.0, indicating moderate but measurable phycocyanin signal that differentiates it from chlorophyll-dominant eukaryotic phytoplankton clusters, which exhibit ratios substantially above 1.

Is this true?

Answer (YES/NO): NO